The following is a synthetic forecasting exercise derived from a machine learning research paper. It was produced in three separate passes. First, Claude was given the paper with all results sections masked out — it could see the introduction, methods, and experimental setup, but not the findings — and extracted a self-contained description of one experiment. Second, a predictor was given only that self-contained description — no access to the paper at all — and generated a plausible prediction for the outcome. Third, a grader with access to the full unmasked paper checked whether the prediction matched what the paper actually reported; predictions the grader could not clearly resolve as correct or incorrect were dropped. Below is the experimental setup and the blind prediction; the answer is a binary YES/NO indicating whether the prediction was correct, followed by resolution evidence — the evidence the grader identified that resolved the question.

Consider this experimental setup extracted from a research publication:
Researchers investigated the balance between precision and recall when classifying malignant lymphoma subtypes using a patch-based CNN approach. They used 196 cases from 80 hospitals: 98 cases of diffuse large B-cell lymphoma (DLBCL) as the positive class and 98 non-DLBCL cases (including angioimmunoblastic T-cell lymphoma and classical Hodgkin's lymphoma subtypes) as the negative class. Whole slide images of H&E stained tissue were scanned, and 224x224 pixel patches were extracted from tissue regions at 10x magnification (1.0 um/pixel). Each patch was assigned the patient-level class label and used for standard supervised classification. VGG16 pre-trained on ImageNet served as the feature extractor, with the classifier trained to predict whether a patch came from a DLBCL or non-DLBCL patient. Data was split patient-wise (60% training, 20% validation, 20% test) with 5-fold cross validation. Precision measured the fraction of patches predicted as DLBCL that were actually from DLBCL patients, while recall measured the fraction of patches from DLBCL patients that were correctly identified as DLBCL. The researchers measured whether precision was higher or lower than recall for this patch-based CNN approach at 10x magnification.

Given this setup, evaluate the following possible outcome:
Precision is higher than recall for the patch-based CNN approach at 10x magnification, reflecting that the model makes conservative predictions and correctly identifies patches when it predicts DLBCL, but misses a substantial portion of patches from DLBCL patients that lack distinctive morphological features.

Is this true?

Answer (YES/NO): YES